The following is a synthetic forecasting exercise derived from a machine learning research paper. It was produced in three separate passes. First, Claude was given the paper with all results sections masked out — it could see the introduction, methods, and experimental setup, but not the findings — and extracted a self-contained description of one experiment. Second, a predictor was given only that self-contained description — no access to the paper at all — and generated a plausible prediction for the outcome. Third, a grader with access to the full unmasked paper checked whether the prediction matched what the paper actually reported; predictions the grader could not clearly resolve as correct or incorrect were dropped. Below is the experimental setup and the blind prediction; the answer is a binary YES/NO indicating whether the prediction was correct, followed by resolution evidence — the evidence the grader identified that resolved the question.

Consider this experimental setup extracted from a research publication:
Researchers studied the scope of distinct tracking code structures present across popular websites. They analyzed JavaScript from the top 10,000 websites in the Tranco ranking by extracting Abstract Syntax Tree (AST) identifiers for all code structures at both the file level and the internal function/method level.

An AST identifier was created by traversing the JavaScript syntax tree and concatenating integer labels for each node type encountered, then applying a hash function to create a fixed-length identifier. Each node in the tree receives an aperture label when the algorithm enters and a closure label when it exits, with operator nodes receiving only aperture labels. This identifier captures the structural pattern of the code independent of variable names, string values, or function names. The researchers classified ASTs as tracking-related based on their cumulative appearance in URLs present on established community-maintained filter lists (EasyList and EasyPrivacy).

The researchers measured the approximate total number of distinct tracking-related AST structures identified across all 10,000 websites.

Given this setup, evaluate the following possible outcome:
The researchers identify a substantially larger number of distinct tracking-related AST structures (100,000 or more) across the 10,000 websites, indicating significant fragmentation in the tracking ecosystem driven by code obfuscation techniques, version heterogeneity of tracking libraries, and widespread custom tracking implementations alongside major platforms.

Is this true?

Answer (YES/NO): NO